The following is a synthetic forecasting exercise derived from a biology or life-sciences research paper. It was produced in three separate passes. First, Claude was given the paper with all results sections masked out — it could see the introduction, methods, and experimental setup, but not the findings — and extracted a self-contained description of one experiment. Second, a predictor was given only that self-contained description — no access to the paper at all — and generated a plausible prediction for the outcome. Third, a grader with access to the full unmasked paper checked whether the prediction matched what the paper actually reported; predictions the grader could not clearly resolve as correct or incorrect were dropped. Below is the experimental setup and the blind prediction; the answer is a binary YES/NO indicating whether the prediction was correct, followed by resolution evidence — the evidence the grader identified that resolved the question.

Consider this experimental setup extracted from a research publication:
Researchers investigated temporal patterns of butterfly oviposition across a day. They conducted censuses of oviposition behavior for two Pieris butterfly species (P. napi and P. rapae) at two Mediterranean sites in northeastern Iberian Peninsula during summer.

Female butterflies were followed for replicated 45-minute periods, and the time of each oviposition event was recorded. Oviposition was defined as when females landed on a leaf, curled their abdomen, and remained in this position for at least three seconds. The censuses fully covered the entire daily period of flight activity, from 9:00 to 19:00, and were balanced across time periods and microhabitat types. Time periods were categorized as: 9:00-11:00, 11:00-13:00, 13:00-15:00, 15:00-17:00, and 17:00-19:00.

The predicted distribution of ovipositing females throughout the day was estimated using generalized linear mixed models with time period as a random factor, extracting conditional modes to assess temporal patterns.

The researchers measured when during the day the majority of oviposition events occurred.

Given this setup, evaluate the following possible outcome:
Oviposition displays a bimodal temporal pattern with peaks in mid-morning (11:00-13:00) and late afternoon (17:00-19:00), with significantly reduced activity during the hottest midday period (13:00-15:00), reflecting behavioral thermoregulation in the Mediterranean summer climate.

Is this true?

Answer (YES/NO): NO